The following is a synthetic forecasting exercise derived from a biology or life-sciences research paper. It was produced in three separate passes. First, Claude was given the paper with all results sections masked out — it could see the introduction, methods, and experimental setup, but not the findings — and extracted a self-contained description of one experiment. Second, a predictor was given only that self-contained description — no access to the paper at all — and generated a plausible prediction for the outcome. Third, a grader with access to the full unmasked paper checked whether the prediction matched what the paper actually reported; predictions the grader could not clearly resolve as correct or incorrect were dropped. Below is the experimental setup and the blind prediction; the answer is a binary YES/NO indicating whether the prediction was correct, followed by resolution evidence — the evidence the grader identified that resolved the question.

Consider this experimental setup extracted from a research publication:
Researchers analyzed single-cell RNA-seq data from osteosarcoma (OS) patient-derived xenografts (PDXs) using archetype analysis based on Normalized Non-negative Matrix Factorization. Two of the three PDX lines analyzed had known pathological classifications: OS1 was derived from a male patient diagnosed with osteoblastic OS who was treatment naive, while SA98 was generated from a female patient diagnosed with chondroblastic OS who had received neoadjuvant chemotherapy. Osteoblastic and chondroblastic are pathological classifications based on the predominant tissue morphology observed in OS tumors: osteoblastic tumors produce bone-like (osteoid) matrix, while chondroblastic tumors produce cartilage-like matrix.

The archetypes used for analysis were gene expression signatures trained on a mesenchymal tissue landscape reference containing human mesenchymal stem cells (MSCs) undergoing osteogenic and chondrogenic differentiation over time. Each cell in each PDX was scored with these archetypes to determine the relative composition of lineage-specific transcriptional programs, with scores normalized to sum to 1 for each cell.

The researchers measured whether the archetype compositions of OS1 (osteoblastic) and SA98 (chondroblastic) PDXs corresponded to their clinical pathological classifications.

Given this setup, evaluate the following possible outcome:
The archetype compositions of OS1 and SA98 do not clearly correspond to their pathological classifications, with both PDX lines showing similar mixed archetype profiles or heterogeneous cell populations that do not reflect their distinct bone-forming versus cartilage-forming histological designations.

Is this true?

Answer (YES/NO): NO